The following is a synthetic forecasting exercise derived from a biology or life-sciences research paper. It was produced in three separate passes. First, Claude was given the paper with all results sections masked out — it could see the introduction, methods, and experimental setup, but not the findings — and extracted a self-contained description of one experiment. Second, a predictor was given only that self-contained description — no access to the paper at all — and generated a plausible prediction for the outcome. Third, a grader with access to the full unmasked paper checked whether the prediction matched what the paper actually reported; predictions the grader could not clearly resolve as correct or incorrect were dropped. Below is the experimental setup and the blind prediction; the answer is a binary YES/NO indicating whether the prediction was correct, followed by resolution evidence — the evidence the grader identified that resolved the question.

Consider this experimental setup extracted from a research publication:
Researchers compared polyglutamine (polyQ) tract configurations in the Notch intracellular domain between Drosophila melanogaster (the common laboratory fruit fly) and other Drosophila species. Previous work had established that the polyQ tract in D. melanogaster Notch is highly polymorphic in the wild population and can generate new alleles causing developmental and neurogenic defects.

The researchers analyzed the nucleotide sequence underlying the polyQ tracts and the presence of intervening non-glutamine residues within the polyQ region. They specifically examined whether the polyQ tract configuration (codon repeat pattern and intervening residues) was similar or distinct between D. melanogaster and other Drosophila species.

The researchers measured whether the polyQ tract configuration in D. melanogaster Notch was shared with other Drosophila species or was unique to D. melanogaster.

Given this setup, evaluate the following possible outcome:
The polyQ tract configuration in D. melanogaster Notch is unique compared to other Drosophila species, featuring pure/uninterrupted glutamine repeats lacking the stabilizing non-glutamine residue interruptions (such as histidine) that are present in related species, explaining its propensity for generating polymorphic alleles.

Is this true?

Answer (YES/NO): YES